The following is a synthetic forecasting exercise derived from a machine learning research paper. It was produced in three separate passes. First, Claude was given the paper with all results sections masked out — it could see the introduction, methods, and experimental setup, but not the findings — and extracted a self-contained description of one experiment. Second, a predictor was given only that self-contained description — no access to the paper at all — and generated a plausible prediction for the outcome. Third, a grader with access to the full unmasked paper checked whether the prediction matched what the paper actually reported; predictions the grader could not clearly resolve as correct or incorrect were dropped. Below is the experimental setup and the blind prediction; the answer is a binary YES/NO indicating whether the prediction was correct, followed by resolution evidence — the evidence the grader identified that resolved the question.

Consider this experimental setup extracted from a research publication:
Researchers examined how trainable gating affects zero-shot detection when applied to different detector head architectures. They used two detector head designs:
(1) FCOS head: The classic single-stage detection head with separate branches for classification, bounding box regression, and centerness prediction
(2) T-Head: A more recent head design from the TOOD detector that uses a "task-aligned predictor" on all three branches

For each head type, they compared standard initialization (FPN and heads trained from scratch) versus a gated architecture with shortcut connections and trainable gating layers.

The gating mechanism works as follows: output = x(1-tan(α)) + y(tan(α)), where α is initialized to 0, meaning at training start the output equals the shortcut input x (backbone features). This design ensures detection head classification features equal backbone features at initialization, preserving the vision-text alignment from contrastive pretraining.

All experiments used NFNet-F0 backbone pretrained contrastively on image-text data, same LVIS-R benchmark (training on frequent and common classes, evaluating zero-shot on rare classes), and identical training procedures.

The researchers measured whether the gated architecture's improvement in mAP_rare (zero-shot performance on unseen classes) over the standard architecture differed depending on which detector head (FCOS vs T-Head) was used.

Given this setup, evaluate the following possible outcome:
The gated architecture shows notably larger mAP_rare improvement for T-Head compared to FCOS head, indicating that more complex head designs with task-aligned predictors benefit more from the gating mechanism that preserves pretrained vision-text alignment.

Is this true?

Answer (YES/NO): NO